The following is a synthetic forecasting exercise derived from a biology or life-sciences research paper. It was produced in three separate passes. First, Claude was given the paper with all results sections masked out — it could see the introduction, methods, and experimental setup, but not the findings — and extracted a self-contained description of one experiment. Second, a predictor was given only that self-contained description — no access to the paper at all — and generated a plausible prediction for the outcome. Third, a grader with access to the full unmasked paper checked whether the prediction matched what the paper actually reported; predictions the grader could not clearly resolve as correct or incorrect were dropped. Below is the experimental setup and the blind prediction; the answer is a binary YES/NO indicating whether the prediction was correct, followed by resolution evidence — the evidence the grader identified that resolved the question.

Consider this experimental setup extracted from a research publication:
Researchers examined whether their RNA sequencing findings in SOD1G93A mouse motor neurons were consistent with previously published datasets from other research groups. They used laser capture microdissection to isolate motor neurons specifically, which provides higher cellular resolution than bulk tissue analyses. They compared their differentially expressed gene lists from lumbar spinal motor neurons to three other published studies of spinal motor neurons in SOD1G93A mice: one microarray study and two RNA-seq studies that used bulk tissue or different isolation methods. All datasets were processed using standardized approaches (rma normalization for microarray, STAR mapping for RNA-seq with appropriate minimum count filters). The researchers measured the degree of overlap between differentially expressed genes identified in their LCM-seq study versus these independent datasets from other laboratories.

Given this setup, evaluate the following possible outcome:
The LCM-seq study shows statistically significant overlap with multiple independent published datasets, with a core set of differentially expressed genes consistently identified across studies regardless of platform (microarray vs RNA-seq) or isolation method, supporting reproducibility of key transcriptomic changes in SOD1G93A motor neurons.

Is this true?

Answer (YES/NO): YES